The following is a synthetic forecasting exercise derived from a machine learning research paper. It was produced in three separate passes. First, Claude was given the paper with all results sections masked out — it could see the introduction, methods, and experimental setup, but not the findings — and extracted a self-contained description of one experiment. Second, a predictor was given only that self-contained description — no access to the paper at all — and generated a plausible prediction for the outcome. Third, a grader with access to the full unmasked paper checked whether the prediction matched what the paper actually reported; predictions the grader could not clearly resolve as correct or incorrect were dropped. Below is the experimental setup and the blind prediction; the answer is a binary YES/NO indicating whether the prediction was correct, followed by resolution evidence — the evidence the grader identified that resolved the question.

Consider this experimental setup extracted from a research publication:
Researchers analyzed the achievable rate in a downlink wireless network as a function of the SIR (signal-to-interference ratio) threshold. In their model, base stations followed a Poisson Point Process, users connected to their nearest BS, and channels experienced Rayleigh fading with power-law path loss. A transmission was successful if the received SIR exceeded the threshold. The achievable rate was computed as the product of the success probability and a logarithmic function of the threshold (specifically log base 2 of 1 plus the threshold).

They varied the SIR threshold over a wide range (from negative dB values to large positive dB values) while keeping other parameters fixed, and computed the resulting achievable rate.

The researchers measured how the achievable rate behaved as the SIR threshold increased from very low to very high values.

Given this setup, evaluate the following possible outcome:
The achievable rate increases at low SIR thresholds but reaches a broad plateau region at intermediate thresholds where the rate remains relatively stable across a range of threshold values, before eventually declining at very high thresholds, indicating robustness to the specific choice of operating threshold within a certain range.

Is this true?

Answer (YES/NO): NO